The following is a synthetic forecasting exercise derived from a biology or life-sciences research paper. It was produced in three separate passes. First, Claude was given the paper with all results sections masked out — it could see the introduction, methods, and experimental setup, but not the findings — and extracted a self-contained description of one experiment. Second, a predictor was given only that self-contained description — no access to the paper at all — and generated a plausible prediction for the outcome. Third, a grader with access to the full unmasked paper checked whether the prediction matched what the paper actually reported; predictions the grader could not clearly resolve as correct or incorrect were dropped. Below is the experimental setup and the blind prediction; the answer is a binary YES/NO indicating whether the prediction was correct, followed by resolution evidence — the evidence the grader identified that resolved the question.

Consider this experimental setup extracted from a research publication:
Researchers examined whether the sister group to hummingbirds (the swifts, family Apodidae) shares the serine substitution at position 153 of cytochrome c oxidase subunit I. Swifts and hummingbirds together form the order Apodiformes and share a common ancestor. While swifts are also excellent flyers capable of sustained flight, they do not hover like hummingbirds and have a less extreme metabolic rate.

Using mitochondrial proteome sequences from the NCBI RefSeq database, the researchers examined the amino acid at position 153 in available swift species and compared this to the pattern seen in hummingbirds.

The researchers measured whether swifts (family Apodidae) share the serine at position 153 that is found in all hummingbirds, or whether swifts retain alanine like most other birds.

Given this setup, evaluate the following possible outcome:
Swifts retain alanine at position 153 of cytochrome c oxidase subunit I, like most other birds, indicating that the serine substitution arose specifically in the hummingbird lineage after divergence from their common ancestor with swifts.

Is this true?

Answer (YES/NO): YES